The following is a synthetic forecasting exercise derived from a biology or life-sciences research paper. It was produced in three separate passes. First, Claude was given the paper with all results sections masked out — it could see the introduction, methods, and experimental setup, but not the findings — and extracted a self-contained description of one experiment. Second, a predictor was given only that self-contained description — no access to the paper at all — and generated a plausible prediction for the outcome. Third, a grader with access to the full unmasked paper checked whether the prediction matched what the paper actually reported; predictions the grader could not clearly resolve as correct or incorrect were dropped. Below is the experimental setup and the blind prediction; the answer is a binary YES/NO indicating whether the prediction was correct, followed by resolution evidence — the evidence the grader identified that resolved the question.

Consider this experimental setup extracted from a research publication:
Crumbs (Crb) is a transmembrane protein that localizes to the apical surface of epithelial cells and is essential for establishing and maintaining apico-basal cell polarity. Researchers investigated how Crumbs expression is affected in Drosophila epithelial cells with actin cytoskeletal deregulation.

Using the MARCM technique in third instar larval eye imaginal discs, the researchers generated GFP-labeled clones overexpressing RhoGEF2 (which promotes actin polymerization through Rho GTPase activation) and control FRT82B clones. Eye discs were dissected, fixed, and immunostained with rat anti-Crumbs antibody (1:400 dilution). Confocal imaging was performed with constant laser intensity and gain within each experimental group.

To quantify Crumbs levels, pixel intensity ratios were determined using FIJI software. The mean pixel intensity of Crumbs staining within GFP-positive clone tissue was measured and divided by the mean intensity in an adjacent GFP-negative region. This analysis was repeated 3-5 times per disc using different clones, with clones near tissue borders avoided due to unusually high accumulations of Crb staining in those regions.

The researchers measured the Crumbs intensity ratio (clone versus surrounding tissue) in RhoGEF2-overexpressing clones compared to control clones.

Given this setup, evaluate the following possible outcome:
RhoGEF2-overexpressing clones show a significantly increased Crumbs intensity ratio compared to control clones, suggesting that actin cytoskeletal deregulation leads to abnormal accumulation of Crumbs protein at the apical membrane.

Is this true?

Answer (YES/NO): YES